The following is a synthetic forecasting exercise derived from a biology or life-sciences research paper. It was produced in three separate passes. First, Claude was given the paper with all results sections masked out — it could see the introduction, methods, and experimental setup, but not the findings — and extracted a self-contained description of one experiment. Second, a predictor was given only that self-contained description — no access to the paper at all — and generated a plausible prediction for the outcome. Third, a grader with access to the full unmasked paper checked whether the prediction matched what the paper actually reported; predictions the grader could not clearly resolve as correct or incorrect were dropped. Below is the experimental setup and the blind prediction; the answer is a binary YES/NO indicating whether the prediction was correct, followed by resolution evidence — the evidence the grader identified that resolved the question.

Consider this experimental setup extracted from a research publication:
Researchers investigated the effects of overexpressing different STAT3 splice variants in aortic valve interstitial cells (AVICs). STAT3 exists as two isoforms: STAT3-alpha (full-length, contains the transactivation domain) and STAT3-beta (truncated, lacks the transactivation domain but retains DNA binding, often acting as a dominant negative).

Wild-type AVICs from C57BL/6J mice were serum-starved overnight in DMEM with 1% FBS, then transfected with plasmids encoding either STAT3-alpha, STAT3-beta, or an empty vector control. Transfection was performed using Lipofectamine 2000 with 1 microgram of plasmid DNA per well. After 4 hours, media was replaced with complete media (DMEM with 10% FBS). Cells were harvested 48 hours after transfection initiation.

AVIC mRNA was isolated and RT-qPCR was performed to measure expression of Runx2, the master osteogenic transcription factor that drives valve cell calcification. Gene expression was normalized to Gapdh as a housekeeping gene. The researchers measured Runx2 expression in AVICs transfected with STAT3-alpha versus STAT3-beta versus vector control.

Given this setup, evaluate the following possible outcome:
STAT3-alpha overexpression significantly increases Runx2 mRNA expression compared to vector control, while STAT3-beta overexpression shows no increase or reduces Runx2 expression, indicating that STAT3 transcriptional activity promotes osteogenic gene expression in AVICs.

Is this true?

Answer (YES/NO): NO